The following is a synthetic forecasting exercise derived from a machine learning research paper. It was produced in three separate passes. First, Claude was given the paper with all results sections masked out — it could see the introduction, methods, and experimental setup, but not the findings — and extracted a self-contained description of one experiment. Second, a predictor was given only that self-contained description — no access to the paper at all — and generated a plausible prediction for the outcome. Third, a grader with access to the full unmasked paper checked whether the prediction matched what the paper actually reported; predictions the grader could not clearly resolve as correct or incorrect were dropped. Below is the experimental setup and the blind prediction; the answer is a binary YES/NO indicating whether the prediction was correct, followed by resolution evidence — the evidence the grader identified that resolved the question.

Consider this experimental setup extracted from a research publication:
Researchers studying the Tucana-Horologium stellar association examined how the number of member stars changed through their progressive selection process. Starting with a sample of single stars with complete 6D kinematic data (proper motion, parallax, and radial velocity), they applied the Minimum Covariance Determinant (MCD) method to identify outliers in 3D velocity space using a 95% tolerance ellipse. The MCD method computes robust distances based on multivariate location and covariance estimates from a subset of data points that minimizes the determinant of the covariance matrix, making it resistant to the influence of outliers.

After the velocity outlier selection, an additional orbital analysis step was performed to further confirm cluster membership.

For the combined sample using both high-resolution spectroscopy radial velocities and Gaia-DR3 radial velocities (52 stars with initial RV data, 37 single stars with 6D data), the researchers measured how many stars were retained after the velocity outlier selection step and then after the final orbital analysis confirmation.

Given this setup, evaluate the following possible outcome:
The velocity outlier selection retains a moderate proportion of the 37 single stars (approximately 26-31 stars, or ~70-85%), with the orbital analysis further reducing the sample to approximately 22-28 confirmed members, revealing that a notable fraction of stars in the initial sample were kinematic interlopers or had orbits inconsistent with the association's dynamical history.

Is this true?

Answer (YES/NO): NO